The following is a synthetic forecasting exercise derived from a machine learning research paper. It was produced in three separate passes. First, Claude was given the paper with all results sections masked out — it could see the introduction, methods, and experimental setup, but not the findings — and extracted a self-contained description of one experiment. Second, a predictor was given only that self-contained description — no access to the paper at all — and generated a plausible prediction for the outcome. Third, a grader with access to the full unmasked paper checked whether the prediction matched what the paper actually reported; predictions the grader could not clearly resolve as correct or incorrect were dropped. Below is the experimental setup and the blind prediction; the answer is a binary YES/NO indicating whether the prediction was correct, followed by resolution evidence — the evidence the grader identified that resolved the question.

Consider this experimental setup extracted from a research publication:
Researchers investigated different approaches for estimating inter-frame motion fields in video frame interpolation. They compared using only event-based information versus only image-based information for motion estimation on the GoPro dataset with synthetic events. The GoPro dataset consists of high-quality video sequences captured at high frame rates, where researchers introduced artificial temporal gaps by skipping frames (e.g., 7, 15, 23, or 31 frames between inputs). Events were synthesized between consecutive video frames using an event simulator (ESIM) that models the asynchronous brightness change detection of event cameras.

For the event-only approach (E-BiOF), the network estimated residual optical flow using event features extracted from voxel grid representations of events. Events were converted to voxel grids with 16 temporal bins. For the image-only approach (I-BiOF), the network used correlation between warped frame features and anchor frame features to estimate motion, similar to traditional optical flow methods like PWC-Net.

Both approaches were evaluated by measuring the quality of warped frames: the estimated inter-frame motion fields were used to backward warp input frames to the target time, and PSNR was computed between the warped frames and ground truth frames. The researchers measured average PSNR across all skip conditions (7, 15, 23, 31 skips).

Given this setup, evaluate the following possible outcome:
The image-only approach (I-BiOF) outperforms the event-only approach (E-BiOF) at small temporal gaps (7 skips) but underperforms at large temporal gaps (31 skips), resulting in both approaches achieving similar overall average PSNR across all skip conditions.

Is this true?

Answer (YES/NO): NO